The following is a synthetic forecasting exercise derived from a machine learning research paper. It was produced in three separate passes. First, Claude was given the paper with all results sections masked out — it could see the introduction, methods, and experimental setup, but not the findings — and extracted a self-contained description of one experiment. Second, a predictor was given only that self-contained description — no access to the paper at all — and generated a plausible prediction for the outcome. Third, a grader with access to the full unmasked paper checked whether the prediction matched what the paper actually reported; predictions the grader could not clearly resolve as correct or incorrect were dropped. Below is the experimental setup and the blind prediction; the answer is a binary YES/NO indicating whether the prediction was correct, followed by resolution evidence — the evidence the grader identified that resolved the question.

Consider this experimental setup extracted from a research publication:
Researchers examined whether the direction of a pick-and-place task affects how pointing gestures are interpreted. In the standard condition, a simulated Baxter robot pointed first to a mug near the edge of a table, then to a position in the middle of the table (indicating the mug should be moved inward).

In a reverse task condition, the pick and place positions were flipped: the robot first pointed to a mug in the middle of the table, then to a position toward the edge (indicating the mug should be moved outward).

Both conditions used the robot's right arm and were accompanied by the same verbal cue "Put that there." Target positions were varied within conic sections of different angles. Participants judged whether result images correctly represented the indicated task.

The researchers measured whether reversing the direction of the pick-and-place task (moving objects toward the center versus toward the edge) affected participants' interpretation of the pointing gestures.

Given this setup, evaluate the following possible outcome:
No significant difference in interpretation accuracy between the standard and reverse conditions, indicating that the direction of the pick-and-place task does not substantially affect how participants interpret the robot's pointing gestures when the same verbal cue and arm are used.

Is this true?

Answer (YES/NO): YES